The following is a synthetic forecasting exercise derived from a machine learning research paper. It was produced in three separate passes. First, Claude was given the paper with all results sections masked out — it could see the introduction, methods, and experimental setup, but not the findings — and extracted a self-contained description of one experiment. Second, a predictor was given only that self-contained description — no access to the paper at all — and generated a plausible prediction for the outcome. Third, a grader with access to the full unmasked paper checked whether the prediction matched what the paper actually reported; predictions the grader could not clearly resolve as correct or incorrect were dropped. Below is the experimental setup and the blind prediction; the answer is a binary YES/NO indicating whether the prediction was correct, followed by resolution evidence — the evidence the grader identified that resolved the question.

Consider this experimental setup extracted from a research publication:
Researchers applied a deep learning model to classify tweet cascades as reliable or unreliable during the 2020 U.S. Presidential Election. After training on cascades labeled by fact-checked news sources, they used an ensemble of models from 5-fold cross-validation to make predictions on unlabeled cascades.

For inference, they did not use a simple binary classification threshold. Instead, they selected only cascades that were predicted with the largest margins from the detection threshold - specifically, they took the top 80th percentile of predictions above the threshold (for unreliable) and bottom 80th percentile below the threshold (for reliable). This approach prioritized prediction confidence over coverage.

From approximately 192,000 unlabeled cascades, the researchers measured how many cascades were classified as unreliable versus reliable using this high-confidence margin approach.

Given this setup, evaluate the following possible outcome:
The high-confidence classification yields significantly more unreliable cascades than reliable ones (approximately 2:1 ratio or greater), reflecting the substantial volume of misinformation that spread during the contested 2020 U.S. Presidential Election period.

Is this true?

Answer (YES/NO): NO